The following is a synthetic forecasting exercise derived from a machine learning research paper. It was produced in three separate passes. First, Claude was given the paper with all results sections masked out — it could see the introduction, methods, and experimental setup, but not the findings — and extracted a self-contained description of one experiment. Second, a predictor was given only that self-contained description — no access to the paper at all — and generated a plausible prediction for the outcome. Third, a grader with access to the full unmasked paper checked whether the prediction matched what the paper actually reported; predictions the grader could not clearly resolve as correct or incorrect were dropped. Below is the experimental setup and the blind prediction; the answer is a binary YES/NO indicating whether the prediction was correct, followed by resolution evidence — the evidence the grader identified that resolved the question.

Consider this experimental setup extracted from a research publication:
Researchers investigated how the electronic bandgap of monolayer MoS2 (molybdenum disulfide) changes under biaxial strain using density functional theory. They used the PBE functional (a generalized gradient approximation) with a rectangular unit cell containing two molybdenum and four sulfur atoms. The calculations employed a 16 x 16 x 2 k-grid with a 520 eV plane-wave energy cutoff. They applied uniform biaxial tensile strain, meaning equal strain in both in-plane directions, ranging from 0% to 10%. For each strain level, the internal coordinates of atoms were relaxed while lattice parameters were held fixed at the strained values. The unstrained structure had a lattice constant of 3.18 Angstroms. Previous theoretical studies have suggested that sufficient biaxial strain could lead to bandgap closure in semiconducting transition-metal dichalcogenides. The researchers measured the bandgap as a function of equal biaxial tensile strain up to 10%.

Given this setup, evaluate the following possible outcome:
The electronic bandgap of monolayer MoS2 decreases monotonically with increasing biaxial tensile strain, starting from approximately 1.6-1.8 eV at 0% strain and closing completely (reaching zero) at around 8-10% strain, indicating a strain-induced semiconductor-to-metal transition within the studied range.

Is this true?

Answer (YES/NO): NO